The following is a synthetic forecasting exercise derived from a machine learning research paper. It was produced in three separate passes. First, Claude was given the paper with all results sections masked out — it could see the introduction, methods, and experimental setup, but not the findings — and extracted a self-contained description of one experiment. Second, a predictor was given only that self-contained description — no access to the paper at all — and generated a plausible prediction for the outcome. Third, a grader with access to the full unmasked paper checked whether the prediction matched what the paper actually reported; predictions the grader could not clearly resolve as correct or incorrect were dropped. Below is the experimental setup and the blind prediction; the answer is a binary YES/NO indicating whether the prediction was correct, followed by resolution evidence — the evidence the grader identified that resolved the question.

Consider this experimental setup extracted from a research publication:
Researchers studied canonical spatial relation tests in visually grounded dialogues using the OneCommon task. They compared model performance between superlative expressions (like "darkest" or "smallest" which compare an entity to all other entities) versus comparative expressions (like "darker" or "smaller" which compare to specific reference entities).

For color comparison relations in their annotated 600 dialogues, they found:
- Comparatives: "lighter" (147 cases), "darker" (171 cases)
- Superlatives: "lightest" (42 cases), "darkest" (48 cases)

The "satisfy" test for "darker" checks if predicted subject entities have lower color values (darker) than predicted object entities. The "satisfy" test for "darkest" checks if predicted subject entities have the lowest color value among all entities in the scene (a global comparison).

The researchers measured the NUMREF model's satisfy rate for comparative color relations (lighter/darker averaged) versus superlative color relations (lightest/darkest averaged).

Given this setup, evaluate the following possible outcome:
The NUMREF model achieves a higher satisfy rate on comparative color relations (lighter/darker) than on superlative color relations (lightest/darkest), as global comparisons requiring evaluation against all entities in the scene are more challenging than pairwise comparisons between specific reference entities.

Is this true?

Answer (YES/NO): YES